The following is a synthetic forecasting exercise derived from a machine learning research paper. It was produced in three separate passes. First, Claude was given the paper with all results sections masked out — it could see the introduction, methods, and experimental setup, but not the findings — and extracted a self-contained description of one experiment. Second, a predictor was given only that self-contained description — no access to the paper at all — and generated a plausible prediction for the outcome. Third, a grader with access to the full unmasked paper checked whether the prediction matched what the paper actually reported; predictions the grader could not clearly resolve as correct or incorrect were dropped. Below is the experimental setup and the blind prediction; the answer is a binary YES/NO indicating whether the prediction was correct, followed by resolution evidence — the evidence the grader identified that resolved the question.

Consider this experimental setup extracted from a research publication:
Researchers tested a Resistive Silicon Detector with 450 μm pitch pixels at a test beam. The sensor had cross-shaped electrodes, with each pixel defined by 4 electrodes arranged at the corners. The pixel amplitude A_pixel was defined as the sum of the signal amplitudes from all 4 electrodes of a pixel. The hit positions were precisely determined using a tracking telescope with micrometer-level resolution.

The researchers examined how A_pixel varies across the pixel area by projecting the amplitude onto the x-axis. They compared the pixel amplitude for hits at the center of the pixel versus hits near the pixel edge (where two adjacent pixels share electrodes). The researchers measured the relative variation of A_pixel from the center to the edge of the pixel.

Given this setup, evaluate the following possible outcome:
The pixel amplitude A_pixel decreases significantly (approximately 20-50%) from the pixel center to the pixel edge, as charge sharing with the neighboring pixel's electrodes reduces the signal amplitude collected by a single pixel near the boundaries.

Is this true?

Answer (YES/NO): NO